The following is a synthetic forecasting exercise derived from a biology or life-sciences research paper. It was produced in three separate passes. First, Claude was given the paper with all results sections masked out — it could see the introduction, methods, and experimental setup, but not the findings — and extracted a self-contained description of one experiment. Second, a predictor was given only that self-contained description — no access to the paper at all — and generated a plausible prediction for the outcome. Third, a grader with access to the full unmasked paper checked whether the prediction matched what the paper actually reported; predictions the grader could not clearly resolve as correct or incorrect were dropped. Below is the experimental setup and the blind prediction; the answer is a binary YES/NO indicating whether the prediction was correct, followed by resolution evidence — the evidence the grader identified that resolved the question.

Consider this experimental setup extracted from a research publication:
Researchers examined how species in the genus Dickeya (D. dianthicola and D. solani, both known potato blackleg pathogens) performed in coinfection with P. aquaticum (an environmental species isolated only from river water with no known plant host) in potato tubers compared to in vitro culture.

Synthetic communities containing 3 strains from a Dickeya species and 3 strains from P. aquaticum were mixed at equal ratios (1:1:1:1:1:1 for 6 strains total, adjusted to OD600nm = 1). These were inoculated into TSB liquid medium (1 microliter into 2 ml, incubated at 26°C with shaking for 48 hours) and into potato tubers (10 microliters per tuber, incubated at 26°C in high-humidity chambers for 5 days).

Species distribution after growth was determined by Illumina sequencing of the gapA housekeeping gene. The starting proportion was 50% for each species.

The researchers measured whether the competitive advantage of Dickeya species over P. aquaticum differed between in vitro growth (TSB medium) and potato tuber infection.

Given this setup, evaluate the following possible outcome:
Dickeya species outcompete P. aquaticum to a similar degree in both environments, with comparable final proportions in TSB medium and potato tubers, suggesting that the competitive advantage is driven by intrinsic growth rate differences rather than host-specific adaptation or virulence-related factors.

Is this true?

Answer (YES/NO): NO